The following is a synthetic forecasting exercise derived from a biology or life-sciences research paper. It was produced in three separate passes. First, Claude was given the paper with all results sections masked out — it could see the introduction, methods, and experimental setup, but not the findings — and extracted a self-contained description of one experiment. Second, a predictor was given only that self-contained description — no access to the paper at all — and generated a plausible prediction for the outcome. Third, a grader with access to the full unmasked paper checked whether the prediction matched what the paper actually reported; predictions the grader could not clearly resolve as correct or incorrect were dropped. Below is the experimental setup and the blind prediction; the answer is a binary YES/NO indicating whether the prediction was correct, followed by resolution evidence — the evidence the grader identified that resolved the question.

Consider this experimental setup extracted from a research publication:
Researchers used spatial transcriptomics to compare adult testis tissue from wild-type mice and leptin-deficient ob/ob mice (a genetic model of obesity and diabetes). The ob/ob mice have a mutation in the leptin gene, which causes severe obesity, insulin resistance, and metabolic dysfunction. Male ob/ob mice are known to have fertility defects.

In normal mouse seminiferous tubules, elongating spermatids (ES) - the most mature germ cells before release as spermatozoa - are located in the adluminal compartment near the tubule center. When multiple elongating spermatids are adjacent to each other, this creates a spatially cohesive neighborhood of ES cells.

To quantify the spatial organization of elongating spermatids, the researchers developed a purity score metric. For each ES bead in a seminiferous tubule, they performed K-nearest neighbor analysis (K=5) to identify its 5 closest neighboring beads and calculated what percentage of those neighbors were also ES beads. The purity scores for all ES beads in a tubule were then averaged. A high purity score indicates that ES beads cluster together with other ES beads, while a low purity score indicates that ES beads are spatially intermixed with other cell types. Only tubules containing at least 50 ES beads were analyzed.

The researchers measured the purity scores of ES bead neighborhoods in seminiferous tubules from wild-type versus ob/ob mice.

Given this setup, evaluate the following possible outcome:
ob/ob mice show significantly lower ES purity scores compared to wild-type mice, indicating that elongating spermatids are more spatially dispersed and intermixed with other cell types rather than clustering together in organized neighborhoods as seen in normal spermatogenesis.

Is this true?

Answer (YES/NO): YES